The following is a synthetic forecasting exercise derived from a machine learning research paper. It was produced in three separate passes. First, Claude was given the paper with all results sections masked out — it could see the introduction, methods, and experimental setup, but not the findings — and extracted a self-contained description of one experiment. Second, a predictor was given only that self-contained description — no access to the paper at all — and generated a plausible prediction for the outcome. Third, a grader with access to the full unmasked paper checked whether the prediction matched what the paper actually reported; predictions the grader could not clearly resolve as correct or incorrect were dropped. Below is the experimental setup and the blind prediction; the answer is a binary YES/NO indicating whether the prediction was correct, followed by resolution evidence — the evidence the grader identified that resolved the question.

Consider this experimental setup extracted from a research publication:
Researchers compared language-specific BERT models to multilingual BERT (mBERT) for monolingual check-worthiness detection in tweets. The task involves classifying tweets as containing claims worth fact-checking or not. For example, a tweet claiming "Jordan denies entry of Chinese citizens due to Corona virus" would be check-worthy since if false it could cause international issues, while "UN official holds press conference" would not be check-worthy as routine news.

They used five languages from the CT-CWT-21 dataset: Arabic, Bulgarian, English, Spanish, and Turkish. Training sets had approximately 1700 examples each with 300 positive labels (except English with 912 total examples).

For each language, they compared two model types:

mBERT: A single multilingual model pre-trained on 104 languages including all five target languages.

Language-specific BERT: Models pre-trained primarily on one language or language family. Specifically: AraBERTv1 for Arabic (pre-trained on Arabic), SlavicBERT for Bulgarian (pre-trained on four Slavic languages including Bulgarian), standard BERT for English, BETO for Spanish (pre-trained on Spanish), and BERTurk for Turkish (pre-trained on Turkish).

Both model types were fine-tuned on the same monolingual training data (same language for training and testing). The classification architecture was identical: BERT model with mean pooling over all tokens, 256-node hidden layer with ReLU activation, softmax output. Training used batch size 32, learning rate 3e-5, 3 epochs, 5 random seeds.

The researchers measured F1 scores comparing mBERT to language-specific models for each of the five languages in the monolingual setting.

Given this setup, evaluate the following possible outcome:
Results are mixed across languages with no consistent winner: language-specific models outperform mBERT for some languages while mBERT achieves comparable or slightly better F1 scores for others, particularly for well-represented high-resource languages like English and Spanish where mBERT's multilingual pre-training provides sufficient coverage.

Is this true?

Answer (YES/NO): NO